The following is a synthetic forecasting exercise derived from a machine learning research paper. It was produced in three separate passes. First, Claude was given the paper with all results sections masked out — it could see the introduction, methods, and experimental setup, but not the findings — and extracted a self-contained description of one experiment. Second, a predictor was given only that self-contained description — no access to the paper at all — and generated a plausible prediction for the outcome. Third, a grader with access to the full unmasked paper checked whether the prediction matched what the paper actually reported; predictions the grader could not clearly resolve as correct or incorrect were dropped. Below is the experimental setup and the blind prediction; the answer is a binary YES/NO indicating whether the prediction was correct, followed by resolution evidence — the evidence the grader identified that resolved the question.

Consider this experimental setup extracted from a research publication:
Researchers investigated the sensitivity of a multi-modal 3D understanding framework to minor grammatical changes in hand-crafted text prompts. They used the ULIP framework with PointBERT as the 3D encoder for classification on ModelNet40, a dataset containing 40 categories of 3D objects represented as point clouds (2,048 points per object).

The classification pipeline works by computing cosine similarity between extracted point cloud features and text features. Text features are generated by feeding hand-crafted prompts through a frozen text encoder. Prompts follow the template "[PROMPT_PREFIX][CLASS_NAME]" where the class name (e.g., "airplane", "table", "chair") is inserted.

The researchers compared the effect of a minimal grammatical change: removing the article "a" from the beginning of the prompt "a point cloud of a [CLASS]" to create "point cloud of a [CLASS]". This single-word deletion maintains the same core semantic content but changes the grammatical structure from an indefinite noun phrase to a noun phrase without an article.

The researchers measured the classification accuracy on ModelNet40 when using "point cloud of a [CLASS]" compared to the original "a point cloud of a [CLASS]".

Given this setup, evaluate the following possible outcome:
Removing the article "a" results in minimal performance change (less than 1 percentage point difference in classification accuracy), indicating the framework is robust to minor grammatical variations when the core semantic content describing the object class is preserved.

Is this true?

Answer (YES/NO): NO